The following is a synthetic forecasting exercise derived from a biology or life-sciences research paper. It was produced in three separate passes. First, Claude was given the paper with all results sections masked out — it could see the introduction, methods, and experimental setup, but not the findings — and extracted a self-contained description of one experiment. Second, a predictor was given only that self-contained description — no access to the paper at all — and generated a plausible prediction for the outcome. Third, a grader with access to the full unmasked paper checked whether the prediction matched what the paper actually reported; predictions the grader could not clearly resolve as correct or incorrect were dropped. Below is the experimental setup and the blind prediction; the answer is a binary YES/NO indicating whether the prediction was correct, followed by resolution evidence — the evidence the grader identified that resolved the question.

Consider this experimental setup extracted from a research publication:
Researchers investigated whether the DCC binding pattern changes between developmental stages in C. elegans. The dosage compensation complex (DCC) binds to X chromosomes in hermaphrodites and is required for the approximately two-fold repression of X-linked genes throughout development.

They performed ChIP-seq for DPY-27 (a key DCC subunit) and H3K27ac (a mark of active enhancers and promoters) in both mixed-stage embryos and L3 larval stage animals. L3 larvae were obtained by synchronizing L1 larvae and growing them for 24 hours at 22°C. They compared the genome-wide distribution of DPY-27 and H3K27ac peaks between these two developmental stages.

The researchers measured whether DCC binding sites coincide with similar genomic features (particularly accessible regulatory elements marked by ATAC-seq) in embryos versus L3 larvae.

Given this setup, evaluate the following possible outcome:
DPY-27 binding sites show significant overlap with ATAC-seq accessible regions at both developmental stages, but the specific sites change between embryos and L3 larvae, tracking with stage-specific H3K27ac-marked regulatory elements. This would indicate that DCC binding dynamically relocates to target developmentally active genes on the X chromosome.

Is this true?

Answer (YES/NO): NO